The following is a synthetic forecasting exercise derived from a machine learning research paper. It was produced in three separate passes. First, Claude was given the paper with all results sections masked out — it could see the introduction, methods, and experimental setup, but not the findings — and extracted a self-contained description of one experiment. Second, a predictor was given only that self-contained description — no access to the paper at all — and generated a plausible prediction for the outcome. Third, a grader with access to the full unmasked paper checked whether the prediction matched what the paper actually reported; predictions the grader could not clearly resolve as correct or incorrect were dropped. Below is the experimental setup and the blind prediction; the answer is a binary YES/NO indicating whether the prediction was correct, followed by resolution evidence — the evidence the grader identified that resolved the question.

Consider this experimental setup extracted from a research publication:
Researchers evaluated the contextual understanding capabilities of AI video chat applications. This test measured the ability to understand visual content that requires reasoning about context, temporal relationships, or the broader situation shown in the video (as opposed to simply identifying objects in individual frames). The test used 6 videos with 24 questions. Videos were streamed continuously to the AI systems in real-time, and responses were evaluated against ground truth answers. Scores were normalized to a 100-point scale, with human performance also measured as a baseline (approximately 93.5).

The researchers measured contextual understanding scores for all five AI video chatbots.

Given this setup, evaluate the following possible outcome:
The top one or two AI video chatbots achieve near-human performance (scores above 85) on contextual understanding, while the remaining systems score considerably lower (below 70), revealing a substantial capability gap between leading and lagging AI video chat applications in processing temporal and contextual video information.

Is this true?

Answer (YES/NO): NO